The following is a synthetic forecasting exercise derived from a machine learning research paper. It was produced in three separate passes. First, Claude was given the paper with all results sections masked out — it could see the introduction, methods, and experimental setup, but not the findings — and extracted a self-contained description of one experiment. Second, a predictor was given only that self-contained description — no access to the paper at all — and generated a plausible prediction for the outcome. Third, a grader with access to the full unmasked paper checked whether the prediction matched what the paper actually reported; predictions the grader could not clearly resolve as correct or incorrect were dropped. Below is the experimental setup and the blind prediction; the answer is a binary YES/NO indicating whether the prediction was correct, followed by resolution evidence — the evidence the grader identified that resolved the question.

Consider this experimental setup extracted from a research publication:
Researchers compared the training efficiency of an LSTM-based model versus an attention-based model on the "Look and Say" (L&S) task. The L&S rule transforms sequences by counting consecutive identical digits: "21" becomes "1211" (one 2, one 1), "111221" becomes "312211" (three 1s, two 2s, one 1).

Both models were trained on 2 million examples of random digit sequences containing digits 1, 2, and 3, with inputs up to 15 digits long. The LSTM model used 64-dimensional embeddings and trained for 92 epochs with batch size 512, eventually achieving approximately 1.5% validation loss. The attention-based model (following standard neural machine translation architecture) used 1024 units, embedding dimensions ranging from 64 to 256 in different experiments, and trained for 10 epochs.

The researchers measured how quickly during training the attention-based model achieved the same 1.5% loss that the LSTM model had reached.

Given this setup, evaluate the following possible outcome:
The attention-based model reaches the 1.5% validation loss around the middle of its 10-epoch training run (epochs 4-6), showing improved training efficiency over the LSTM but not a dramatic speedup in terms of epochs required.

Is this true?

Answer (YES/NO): NO